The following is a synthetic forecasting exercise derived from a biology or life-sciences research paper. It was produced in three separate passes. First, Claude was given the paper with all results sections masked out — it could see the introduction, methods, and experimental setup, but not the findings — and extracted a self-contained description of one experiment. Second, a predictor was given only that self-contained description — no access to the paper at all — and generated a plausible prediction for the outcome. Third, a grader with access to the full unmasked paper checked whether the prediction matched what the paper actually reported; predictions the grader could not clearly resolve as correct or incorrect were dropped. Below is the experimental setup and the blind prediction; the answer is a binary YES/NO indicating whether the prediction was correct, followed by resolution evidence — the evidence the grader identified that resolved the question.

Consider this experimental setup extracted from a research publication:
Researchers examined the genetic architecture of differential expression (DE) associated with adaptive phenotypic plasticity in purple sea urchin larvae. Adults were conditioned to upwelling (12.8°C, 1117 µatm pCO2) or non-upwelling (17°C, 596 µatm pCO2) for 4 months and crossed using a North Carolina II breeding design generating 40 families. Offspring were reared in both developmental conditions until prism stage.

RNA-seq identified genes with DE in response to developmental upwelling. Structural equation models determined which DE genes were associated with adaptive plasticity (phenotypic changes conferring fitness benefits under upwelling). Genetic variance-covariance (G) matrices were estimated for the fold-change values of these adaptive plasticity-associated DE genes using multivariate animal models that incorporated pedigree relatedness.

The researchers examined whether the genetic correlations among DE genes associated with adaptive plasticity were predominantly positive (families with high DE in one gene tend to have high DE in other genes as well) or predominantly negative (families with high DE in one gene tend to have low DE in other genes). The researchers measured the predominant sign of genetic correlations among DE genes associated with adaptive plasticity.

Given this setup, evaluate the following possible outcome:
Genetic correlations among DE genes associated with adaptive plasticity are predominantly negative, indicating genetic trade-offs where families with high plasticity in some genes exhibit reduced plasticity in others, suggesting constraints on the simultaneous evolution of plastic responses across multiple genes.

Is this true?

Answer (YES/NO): NO